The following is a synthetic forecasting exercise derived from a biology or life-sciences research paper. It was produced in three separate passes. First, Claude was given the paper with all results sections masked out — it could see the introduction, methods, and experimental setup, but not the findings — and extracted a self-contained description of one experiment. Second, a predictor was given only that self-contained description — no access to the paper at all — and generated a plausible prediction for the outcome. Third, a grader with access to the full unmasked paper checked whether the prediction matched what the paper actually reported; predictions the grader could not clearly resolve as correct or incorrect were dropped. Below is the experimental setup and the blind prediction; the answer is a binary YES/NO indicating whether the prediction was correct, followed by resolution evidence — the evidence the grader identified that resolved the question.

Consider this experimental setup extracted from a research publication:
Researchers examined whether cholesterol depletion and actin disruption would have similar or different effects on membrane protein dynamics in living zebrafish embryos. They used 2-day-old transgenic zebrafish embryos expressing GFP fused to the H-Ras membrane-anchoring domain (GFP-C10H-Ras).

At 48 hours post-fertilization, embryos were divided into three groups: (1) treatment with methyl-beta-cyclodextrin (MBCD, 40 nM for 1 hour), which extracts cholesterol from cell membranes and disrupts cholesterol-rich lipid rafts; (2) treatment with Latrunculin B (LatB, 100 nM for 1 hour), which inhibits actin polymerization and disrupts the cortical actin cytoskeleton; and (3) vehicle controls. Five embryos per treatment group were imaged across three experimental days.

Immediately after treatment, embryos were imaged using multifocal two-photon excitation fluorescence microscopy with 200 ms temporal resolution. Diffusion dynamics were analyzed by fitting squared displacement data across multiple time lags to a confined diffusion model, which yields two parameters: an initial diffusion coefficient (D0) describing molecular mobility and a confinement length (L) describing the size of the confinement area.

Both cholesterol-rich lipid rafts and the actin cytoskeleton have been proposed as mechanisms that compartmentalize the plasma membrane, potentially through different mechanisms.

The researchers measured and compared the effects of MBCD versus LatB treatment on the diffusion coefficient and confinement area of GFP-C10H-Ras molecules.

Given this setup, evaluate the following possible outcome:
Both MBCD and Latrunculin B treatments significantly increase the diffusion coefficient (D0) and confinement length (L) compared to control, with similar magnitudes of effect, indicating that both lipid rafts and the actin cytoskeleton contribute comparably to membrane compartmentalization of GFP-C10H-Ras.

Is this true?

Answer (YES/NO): NO